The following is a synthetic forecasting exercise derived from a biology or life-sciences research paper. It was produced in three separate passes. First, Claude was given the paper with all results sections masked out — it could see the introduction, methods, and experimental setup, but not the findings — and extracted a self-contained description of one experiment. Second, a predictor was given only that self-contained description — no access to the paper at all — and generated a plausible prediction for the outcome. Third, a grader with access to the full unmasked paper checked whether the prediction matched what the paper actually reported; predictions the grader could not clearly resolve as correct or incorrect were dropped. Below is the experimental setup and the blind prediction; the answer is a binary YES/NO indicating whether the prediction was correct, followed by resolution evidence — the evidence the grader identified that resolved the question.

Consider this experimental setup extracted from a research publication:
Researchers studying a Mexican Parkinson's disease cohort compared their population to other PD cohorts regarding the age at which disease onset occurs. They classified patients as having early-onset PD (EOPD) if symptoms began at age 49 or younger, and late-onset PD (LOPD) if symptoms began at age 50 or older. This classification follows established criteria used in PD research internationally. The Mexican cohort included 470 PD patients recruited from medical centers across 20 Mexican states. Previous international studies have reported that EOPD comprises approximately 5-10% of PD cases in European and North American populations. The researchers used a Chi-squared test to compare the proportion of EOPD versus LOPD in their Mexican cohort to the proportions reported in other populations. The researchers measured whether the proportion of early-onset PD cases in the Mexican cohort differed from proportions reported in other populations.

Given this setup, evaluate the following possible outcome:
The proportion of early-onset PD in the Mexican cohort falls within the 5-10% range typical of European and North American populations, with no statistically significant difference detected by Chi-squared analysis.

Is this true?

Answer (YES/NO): NO